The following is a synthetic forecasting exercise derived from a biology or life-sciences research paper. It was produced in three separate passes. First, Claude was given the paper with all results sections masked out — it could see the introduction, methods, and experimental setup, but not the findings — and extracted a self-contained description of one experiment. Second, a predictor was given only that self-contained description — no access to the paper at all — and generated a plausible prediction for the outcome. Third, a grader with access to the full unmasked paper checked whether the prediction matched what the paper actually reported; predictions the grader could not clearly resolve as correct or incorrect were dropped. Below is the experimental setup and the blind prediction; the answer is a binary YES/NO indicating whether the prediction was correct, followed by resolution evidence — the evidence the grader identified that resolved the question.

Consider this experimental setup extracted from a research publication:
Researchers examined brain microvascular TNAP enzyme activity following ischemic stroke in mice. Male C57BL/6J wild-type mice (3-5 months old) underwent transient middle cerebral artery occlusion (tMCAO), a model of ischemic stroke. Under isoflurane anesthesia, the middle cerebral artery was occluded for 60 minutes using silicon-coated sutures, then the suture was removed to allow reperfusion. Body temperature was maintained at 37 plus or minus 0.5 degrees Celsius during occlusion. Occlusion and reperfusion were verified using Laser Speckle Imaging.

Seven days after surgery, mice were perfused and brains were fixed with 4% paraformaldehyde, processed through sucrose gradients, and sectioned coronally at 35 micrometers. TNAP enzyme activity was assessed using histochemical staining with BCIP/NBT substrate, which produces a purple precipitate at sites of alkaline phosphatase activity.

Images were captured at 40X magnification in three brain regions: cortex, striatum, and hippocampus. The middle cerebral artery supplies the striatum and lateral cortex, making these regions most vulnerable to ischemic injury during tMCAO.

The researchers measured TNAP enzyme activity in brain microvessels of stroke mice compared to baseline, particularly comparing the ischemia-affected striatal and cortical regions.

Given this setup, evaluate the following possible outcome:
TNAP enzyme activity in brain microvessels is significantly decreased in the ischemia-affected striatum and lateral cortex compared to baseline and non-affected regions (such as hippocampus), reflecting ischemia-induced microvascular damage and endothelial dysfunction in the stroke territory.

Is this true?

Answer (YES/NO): NO